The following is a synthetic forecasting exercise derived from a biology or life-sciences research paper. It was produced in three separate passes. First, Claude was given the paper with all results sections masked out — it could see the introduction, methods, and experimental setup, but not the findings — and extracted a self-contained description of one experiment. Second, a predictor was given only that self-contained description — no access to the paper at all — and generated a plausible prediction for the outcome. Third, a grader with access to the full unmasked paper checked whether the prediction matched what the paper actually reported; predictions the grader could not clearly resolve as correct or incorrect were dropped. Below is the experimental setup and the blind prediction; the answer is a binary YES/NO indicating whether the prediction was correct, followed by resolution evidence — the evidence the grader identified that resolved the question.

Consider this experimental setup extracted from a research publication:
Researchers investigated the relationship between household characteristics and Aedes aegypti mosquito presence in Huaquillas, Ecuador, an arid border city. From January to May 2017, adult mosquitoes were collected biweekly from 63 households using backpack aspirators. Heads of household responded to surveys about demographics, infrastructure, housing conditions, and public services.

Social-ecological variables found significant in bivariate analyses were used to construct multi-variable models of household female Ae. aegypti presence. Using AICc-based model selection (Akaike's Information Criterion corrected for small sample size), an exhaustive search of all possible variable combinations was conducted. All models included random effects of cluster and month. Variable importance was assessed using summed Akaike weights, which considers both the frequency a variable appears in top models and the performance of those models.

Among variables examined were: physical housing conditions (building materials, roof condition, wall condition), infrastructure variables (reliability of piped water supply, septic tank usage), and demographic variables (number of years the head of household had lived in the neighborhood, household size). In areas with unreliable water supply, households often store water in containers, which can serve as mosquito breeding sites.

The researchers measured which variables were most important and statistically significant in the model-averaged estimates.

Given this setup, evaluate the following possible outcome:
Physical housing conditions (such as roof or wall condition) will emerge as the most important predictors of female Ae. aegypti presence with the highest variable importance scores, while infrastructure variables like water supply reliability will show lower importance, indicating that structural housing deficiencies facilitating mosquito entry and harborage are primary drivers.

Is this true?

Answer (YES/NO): NO